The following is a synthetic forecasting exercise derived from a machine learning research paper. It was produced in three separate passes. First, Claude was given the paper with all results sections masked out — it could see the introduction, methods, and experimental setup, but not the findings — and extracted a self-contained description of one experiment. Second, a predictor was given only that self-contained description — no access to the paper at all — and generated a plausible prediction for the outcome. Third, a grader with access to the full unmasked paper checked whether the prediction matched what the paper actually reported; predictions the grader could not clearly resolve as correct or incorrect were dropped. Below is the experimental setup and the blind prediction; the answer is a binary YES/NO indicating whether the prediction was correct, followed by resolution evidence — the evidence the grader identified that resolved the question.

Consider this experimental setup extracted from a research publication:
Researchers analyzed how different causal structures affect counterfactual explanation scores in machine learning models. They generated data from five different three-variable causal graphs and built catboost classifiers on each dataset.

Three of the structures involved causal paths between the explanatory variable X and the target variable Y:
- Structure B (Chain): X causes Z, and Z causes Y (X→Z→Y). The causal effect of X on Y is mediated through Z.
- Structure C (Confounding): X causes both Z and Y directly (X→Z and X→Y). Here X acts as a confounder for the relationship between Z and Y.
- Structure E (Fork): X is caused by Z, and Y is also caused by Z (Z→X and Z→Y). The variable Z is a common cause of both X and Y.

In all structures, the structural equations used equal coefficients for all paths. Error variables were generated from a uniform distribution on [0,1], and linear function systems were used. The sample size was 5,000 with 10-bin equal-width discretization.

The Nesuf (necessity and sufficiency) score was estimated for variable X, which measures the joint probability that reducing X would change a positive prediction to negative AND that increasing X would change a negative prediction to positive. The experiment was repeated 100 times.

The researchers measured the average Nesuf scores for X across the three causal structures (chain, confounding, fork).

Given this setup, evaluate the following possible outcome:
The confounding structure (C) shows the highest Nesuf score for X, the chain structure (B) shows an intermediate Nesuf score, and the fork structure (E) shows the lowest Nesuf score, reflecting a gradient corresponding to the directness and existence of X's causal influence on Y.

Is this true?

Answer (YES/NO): YES